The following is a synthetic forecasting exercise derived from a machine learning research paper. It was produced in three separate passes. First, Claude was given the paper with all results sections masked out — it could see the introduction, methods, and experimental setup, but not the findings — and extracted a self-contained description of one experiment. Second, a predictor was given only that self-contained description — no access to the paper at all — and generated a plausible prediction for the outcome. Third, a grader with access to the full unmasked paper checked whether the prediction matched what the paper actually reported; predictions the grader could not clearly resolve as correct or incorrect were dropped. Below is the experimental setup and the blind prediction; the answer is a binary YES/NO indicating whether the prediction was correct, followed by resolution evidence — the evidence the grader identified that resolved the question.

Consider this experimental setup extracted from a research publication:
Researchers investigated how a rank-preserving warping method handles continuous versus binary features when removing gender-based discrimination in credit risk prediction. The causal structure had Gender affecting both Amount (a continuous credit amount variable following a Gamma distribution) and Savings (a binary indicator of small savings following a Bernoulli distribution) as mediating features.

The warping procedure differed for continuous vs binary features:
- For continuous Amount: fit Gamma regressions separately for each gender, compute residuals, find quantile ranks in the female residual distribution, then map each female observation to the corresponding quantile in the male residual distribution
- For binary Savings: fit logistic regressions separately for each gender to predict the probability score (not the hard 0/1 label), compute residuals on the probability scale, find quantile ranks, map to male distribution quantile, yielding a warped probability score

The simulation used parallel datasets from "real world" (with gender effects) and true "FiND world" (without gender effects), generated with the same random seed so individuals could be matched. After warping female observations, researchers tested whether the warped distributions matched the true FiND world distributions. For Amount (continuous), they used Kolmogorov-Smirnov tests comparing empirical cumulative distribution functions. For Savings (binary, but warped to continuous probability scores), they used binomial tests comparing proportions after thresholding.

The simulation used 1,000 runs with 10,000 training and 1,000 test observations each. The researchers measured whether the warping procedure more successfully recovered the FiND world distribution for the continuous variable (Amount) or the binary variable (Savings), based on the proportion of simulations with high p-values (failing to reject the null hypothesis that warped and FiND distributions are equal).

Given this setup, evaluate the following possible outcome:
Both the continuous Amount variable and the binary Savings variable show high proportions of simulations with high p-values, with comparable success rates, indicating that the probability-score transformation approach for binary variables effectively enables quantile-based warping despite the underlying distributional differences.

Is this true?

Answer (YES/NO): YES